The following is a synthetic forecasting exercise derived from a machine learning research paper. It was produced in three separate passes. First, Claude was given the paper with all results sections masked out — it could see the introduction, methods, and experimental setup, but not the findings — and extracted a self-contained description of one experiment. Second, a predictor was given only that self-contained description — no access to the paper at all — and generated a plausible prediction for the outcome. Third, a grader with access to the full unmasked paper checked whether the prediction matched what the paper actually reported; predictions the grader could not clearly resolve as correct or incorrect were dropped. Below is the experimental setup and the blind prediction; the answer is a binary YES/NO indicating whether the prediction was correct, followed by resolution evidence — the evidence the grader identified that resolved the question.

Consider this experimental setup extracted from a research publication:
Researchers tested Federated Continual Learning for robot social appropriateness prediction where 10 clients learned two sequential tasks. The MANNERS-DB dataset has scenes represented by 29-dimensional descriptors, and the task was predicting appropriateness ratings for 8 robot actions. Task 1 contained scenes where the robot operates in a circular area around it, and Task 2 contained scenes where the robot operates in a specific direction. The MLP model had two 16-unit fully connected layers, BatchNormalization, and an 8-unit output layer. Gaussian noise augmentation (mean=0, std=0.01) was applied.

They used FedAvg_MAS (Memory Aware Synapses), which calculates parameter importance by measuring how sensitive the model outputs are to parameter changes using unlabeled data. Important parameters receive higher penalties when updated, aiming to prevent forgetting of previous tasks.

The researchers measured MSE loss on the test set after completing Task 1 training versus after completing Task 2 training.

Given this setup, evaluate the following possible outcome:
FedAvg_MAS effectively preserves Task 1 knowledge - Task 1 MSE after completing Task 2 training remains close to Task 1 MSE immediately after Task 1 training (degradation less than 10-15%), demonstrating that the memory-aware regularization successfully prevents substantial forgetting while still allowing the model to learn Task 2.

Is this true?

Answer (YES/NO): NO